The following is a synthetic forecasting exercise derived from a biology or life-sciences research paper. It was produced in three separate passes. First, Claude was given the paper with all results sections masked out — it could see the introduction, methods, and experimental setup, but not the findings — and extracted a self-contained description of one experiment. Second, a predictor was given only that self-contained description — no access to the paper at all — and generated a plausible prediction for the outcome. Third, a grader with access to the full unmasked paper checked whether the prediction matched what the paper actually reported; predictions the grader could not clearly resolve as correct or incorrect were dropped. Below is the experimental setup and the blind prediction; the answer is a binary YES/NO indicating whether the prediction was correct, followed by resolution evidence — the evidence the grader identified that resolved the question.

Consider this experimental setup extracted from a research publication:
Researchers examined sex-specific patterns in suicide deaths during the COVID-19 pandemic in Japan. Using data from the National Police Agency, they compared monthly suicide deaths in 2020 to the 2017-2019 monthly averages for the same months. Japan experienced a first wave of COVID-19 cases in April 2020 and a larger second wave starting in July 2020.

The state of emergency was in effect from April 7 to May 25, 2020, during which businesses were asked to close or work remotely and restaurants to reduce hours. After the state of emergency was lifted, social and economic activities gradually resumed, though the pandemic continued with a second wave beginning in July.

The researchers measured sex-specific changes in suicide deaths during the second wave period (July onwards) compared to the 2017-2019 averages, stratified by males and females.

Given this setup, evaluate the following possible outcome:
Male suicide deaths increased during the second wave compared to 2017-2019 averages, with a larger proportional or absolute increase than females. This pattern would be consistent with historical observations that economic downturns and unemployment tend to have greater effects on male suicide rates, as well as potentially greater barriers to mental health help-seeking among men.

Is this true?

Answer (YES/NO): NO